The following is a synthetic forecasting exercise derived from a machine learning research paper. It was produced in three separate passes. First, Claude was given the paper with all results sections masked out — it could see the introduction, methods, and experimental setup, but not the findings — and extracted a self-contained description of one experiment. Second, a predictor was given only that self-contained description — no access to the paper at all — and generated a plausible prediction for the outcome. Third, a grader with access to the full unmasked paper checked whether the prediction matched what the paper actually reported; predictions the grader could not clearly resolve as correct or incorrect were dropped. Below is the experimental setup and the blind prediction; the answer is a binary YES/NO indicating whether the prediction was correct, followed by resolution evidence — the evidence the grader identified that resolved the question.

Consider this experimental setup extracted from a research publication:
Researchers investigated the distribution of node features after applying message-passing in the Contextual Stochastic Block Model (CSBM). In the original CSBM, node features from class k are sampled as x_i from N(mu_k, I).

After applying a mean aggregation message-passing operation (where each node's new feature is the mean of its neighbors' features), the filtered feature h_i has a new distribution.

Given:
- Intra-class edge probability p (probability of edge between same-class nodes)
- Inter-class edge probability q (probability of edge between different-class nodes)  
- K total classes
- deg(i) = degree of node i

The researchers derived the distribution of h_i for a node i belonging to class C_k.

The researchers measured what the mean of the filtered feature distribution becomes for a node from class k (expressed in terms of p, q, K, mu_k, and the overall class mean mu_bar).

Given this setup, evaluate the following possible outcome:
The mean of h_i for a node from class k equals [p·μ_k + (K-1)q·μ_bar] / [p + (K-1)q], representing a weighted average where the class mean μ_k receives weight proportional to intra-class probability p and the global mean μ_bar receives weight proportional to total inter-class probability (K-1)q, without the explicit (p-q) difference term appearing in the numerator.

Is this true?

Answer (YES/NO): NO